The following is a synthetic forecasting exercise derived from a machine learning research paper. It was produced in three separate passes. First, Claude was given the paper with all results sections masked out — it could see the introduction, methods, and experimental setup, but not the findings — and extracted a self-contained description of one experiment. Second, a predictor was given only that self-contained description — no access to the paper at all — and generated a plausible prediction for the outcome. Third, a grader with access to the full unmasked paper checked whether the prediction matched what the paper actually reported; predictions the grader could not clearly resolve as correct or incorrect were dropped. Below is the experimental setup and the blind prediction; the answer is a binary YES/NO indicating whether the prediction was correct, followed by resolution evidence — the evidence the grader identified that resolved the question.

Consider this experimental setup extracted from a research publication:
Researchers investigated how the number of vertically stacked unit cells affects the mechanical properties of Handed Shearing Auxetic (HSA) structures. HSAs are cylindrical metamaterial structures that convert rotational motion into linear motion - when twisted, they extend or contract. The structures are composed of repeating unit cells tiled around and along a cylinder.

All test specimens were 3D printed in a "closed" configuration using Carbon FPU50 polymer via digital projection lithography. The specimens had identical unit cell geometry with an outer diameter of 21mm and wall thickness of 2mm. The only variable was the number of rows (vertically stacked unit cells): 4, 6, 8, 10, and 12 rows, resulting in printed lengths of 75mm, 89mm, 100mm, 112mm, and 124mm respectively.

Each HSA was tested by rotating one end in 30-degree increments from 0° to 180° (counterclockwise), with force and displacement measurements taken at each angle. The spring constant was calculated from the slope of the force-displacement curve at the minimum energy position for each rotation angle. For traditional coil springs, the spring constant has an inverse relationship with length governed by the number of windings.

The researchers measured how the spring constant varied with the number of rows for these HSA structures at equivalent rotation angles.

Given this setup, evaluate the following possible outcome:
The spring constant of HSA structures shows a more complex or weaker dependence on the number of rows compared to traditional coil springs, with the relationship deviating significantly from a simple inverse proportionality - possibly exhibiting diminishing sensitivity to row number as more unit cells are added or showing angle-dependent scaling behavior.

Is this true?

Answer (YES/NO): YES